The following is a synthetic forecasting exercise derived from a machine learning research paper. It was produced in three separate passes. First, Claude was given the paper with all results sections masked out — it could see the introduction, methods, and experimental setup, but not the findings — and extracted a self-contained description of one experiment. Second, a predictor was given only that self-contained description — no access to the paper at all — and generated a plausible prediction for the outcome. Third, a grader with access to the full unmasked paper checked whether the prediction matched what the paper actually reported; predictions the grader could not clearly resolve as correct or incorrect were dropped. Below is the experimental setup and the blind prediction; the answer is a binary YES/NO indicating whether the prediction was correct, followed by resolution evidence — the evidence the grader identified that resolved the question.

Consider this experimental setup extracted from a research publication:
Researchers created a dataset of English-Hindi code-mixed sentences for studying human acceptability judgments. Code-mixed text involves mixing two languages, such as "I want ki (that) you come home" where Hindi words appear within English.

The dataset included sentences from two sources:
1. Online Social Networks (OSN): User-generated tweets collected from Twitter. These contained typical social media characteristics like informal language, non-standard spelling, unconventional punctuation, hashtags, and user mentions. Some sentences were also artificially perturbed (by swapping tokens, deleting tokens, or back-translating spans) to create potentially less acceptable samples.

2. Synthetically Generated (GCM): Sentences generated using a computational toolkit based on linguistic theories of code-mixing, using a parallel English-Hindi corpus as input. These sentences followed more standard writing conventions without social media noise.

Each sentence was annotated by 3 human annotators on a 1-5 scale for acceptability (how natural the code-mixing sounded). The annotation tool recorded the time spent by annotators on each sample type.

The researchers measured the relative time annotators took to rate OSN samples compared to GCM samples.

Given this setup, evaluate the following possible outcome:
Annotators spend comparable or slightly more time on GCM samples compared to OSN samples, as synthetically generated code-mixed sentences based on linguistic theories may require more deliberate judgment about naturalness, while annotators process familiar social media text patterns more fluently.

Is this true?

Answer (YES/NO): NO